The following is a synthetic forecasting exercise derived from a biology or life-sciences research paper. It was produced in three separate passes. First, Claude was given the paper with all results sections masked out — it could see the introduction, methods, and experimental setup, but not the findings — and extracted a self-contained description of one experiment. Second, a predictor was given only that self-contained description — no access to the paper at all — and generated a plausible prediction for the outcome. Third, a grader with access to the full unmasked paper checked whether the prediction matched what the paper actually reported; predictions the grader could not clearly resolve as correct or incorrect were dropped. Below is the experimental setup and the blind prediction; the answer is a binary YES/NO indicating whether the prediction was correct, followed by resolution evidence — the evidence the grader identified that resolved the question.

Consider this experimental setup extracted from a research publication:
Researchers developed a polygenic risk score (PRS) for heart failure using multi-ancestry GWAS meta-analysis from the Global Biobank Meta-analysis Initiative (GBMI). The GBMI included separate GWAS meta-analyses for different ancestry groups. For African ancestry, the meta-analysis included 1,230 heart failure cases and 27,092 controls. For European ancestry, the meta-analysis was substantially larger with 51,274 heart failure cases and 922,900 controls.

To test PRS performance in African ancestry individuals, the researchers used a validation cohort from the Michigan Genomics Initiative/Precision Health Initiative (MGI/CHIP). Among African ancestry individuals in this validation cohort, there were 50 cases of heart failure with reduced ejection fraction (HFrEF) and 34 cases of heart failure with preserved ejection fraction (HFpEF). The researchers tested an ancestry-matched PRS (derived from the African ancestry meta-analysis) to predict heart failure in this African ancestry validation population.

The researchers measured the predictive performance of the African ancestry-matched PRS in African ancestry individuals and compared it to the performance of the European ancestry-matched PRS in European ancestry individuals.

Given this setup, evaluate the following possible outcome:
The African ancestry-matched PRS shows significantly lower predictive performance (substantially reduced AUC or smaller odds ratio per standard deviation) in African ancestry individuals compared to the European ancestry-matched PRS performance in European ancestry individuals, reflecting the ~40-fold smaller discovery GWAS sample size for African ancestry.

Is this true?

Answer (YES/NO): YES